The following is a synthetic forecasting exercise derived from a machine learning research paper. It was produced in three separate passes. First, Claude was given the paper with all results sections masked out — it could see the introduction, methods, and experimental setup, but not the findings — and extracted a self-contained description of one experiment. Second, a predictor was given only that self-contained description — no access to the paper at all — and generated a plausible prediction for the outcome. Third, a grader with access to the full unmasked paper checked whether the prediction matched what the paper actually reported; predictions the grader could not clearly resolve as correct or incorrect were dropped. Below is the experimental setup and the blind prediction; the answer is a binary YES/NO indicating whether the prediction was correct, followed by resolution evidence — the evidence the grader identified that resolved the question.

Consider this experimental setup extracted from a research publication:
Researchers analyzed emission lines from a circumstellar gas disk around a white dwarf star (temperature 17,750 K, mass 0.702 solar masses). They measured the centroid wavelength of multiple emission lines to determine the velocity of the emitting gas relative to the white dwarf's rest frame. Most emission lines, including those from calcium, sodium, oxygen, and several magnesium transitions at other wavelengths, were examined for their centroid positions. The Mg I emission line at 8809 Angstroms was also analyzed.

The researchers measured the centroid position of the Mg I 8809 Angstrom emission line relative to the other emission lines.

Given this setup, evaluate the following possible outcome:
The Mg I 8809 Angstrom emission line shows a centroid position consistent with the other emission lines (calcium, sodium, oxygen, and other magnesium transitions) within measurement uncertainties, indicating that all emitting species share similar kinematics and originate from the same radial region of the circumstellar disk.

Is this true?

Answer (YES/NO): NO